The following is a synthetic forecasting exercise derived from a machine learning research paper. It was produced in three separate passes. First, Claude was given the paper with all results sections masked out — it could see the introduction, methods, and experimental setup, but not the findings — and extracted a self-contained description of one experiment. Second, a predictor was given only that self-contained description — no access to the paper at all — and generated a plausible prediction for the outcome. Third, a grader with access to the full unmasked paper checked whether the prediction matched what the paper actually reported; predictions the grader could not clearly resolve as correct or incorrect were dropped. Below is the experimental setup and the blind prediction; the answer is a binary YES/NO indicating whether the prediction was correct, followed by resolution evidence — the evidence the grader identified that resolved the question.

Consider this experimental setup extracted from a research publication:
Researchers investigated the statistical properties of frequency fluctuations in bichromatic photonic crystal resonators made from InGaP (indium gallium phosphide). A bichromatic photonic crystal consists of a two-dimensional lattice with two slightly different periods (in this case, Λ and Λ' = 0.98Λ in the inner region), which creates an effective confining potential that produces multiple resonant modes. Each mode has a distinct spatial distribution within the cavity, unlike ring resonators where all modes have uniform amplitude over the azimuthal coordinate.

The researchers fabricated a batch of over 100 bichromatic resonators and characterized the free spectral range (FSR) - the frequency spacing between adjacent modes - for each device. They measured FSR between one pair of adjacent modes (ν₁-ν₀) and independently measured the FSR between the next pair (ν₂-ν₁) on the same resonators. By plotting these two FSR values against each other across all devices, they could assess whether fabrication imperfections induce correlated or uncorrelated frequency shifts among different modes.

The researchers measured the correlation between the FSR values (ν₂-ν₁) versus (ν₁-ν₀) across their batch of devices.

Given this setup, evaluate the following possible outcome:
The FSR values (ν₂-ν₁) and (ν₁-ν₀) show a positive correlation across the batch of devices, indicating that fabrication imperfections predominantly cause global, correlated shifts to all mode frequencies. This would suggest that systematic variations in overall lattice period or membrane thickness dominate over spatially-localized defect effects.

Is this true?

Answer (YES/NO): NO